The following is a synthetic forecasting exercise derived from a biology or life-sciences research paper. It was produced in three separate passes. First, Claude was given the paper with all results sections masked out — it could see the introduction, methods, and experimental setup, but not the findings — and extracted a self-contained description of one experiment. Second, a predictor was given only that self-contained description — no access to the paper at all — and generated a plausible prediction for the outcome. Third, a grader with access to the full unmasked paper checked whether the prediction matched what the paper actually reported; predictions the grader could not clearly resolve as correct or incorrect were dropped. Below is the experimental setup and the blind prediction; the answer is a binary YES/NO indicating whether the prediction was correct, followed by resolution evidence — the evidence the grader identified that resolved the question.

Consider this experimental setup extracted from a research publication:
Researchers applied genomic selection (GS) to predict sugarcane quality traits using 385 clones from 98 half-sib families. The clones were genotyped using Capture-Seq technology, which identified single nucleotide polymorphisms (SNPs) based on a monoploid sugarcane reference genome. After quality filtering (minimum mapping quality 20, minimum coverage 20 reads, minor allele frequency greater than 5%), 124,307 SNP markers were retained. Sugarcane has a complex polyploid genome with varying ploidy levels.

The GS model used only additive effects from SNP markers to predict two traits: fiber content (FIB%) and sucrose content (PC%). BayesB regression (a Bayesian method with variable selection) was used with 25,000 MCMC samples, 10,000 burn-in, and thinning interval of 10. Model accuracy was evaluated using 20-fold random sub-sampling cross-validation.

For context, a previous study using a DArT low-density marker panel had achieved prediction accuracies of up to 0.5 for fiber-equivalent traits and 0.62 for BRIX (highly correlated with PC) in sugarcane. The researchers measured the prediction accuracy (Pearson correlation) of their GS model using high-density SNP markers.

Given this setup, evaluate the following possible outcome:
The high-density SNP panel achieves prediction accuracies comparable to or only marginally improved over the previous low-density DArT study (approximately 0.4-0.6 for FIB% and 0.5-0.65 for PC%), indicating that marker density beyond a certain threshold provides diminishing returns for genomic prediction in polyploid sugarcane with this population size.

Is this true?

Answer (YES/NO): NO